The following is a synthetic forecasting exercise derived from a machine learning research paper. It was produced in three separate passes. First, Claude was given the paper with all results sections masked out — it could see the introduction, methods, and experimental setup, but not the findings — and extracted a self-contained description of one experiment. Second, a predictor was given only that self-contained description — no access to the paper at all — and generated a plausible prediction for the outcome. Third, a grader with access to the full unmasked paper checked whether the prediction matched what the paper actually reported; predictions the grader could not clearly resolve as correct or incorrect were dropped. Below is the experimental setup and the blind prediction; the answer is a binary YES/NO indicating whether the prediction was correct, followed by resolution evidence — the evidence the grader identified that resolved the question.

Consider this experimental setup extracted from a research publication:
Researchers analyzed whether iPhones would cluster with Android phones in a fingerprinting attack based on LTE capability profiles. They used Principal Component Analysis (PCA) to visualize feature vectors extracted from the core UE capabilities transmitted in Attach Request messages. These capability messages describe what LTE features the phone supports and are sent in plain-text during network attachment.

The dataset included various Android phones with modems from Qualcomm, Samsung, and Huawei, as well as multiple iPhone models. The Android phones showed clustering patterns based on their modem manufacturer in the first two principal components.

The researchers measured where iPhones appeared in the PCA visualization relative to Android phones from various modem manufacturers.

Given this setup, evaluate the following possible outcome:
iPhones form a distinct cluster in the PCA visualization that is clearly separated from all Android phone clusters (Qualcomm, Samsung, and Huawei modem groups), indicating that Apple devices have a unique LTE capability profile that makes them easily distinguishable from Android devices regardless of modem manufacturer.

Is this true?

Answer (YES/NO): YES